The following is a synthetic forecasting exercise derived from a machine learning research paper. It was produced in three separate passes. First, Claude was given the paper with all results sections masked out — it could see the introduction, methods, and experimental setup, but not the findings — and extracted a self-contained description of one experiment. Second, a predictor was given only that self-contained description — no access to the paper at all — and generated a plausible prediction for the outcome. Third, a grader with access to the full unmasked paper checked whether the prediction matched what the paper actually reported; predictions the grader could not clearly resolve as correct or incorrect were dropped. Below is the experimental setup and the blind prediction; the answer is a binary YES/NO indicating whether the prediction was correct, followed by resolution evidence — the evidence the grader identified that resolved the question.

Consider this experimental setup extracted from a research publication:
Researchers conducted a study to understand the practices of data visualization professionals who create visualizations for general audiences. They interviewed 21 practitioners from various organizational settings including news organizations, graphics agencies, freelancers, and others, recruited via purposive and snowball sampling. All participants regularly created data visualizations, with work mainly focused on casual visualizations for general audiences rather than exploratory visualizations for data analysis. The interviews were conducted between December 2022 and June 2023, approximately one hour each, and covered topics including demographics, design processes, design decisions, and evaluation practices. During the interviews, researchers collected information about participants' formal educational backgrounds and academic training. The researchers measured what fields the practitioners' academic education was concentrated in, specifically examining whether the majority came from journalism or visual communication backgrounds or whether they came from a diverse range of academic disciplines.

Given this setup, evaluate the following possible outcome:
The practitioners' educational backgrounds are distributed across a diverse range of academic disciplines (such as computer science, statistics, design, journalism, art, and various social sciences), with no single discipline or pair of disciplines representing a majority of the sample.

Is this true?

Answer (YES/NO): YES